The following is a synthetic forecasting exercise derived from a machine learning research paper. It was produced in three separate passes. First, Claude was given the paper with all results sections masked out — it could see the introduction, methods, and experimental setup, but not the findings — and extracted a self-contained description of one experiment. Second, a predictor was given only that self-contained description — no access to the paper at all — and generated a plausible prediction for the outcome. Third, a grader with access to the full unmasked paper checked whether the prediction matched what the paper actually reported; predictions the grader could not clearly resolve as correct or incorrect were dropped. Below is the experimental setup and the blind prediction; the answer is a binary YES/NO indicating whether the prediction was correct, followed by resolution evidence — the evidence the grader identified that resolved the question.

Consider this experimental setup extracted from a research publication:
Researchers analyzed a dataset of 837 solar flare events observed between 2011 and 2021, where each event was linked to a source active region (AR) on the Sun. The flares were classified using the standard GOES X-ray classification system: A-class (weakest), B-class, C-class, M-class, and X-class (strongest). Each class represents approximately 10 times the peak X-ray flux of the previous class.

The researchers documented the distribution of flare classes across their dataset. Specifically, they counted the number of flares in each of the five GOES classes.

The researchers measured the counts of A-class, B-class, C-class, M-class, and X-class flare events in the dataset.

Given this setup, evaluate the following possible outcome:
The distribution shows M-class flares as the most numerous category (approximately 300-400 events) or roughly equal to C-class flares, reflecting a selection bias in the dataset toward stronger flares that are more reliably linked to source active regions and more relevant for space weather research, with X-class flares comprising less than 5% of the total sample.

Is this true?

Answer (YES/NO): NO